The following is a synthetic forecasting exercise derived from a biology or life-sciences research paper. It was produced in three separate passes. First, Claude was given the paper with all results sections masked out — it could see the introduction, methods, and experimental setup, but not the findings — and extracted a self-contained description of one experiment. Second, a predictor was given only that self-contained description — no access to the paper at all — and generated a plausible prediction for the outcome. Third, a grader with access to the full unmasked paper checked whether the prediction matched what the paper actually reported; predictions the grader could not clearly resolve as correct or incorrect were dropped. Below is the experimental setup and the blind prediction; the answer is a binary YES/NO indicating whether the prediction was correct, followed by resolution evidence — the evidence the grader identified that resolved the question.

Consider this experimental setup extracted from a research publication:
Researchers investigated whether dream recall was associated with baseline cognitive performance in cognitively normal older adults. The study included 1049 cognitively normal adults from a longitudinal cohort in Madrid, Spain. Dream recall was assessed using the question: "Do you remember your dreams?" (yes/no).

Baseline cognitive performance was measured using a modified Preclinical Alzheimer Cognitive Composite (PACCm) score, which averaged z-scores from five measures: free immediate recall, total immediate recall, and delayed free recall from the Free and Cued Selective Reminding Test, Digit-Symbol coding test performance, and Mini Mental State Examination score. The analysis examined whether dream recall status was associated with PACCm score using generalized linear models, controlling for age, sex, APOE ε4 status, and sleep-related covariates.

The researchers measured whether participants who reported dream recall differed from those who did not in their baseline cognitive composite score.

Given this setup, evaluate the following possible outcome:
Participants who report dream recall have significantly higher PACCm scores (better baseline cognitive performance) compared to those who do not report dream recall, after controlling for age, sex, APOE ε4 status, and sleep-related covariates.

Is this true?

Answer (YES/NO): NO